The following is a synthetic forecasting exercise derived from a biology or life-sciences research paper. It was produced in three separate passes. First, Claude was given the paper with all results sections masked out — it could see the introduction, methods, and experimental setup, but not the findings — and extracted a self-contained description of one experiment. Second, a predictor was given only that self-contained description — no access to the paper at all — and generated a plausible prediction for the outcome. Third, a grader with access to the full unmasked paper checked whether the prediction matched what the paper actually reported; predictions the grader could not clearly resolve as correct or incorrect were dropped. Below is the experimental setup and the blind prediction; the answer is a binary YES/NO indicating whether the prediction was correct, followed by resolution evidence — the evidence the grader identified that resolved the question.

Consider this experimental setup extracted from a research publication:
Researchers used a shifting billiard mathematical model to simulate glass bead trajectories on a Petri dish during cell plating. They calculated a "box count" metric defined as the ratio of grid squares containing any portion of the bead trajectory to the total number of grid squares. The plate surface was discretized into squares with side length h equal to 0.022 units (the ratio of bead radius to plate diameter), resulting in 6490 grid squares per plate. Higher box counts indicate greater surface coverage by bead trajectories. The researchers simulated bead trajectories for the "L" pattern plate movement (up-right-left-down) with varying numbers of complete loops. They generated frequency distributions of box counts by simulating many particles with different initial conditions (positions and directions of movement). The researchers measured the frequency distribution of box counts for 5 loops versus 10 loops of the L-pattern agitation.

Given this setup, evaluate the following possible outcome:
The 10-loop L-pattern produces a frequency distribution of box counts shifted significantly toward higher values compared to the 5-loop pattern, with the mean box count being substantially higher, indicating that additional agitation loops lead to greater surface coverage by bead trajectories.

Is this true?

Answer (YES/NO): NO